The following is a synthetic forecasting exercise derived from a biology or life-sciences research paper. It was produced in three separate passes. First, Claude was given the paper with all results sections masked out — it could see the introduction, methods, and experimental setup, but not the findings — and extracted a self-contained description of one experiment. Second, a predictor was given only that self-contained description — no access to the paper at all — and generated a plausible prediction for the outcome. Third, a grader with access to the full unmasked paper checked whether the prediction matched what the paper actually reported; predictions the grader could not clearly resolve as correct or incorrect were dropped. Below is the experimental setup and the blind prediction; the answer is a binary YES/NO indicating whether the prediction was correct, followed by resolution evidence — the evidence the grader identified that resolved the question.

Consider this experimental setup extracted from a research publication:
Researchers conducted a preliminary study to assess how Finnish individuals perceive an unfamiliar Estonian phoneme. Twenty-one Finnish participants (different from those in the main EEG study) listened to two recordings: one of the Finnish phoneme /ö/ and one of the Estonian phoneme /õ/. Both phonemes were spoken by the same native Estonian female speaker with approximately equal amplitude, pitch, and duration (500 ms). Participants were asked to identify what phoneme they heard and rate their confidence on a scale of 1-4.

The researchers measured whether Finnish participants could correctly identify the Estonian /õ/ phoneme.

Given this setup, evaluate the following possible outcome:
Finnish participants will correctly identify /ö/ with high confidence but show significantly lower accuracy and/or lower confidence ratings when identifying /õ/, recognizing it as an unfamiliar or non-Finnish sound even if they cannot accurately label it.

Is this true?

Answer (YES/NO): NO